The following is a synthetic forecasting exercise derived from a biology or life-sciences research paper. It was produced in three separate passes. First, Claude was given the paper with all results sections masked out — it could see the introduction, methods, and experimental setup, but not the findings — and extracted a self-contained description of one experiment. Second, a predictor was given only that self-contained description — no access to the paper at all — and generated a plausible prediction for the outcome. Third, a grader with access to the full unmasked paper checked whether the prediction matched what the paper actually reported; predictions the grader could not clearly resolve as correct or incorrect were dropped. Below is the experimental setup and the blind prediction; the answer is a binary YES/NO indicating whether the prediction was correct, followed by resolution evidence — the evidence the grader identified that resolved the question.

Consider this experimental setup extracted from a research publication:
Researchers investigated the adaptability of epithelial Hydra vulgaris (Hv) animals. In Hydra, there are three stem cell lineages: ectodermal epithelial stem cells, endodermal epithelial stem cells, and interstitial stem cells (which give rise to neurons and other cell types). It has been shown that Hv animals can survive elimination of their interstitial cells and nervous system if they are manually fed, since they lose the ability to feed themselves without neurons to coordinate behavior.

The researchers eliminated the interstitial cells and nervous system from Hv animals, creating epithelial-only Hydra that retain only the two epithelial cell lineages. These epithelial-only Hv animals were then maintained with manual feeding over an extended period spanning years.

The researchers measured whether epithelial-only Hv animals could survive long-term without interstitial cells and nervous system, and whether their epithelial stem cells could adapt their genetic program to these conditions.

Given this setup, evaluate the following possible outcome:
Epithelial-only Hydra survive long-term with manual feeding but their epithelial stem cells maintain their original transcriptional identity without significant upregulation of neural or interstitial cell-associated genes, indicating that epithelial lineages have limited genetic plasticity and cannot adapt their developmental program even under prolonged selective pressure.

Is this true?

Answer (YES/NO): NO